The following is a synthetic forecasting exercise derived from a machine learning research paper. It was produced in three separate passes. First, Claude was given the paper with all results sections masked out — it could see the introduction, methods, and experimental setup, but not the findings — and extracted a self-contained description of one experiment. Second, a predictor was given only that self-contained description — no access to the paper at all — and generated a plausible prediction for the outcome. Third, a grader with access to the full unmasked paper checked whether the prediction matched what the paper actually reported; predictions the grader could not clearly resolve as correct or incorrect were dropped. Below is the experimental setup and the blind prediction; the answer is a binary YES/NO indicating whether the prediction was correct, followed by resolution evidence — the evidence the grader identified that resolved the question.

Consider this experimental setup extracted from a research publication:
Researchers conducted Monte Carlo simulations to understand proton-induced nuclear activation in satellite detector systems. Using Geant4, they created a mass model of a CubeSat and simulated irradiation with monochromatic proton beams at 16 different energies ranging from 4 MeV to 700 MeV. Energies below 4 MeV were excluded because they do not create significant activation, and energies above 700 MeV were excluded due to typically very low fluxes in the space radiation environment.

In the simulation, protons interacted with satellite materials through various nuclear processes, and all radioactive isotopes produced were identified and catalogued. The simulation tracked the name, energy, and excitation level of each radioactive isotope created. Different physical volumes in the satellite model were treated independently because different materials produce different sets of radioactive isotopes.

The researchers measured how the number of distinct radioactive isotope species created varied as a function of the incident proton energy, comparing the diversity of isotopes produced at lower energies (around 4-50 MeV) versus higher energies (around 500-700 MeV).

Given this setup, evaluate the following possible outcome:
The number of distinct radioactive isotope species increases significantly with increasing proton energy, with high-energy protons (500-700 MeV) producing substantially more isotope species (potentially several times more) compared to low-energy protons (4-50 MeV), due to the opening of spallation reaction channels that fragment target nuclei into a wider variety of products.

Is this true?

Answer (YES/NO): YES